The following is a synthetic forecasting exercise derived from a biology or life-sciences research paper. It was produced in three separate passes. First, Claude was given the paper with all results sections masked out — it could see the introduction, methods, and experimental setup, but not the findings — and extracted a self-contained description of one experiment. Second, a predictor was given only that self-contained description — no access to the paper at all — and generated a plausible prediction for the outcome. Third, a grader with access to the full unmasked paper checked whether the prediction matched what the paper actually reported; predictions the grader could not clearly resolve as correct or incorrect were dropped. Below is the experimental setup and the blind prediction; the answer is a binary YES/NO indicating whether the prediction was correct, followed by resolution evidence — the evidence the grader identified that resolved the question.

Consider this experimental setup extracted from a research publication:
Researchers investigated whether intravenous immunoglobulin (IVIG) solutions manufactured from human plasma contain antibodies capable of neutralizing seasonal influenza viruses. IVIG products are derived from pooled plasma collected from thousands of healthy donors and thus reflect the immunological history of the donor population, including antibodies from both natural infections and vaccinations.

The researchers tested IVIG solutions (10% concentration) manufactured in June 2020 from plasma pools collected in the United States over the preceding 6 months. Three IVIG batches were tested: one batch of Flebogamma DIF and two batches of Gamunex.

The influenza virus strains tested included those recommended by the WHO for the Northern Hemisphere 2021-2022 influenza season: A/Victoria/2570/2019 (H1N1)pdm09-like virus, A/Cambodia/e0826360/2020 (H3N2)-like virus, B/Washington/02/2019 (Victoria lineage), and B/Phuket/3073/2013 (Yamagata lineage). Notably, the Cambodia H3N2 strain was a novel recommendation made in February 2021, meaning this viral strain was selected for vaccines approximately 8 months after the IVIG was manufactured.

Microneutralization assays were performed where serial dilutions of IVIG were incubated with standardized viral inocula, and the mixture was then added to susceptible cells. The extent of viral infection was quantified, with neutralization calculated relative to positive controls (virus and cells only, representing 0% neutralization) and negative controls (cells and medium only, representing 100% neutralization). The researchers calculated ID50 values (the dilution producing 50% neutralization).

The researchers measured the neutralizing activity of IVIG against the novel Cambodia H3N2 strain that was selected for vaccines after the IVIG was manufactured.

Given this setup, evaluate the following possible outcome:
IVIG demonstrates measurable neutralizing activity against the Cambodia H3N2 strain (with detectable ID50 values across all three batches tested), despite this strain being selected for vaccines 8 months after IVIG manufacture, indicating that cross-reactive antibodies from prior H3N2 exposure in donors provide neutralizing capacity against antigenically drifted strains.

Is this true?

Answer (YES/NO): YES